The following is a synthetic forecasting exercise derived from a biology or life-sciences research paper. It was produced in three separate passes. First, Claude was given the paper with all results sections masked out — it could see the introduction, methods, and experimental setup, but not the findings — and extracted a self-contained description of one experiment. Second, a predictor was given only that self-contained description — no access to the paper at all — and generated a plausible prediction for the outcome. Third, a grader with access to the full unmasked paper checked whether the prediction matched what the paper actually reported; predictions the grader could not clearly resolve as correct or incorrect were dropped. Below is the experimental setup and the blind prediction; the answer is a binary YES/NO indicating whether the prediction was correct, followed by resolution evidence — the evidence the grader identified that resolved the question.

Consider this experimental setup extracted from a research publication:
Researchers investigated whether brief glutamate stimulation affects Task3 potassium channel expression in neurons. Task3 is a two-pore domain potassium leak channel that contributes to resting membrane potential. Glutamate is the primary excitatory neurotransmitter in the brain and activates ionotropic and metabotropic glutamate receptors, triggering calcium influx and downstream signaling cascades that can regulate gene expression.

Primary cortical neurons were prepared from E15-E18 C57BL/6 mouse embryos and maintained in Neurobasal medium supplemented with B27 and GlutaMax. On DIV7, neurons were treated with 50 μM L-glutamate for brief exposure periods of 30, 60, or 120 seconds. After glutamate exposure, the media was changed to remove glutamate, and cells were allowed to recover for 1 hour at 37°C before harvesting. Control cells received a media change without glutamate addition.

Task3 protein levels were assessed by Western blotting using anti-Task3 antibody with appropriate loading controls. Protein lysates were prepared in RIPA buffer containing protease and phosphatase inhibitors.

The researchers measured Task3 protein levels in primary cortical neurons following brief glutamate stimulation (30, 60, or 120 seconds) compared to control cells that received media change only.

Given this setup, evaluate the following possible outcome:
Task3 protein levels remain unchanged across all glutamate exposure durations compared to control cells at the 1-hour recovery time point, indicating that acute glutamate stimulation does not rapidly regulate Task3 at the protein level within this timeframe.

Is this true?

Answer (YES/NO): NO